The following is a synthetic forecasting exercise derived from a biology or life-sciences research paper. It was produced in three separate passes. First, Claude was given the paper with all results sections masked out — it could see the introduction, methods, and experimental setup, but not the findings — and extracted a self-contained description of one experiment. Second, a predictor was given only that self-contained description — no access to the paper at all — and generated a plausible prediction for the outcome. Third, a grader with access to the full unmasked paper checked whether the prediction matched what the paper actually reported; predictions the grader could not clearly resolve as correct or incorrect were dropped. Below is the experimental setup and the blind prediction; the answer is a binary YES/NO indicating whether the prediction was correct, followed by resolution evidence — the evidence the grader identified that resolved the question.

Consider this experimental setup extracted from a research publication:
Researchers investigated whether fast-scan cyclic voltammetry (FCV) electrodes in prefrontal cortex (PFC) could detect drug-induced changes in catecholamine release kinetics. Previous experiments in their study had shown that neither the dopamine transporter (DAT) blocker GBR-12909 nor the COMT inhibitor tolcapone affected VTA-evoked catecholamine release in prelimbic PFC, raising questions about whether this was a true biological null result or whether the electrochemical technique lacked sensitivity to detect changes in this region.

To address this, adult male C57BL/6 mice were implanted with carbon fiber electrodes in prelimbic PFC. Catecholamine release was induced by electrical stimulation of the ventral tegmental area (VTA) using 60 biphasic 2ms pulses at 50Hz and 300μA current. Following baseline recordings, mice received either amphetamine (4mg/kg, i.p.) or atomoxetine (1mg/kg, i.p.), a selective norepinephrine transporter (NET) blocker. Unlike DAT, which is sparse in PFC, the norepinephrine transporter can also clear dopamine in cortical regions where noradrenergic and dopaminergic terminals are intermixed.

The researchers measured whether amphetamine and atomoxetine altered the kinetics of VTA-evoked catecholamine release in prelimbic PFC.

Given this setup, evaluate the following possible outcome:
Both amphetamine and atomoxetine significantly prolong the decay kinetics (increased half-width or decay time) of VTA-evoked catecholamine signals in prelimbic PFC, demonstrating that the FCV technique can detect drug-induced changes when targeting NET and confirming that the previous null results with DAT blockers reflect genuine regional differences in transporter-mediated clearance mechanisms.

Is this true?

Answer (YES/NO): NO